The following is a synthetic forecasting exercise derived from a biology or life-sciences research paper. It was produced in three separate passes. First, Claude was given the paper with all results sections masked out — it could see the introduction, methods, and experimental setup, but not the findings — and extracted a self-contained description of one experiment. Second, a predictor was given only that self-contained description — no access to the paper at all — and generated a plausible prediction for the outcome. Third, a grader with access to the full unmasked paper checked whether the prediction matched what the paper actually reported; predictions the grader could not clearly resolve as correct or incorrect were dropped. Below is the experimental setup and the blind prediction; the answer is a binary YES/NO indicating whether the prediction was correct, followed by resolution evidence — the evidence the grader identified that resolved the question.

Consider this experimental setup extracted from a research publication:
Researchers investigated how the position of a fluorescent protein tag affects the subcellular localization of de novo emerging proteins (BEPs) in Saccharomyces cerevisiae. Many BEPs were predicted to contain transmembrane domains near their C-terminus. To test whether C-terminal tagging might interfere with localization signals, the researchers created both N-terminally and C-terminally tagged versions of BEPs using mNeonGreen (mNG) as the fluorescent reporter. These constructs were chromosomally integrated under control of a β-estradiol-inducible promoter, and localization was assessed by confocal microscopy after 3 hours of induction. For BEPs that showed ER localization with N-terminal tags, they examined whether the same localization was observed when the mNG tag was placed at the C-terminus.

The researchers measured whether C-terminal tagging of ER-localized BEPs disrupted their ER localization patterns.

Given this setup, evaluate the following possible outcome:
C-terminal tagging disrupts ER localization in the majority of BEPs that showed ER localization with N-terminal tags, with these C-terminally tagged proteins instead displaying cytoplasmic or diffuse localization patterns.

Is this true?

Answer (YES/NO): NO